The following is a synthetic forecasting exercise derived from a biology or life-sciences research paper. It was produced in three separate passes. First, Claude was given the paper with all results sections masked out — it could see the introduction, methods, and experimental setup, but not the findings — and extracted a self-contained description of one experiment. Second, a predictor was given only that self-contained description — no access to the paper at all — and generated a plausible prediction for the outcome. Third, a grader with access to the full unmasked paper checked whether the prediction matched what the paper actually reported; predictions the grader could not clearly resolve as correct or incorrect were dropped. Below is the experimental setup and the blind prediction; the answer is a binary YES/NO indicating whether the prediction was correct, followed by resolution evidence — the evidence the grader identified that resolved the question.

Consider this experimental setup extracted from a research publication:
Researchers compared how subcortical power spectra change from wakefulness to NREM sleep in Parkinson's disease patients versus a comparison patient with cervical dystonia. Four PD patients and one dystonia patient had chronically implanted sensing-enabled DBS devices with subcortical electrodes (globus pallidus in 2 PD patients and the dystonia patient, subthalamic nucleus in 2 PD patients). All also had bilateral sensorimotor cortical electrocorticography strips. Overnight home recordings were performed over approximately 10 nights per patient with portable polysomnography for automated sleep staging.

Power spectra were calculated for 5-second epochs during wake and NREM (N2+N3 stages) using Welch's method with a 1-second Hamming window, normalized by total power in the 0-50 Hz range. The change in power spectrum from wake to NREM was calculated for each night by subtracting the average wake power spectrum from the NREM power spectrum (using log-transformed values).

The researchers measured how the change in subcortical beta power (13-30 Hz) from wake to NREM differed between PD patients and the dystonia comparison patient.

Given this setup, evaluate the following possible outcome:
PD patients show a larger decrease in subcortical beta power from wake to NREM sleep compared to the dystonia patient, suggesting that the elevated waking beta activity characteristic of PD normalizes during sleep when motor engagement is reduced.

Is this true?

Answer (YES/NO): YES